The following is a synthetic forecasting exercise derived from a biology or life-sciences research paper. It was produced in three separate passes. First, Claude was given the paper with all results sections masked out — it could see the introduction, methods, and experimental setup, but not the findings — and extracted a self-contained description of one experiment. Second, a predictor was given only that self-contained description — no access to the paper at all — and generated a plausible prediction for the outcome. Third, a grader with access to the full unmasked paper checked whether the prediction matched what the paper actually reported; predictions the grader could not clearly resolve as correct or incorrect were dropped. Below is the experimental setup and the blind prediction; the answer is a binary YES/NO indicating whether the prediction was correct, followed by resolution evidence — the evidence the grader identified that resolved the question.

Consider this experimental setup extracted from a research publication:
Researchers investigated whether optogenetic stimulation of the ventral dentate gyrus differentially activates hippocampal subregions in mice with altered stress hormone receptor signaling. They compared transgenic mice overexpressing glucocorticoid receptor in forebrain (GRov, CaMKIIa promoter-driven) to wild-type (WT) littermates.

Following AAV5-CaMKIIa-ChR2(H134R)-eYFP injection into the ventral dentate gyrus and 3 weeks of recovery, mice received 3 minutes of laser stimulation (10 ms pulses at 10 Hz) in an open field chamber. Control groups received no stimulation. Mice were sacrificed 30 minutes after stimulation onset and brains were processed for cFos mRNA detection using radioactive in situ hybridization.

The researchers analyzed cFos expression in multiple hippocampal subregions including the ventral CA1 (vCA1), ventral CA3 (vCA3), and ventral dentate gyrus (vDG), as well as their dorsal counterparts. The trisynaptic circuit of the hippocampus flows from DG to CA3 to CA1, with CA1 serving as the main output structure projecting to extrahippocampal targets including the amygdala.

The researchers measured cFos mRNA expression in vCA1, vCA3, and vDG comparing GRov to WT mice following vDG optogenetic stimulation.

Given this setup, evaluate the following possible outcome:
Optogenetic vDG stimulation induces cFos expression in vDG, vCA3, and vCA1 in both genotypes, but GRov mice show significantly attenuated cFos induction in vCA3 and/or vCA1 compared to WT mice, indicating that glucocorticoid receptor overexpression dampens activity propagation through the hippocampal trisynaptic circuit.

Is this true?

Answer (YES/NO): NO